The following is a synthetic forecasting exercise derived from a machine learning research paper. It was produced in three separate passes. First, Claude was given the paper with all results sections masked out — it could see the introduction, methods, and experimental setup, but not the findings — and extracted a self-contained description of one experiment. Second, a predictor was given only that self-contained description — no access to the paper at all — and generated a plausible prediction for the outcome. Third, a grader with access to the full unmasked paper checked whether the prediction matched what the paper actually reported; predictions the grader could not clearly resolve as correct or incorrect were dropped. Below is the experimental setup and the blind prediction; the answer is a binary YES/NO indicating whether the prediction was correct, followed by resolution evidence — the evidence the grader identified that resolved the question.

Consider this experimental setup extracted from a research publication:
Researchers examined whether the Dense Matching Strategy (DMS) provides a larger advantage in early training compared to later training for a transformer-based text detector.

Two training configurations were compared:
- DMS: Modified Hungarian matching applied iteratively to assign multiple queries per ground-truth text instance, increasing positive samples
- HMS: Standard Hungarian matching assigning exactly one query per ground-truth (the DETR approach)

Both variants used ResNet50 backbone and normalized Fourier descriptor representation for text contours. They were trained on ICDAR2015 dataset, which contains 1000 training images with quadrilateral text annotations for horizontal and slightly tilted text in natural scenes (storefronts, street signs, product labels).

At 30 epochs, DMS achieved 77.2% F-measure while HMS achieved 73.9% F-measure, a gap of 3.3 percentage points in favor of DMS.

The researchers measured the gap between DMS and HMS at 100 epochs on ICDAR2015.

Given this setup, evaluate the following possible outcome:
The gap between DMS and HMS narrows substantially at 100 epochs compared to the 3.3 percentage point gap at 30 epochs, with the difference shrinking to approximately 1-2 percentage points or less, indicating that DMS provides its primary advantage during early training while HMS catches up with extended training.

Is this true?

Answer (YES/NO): YES